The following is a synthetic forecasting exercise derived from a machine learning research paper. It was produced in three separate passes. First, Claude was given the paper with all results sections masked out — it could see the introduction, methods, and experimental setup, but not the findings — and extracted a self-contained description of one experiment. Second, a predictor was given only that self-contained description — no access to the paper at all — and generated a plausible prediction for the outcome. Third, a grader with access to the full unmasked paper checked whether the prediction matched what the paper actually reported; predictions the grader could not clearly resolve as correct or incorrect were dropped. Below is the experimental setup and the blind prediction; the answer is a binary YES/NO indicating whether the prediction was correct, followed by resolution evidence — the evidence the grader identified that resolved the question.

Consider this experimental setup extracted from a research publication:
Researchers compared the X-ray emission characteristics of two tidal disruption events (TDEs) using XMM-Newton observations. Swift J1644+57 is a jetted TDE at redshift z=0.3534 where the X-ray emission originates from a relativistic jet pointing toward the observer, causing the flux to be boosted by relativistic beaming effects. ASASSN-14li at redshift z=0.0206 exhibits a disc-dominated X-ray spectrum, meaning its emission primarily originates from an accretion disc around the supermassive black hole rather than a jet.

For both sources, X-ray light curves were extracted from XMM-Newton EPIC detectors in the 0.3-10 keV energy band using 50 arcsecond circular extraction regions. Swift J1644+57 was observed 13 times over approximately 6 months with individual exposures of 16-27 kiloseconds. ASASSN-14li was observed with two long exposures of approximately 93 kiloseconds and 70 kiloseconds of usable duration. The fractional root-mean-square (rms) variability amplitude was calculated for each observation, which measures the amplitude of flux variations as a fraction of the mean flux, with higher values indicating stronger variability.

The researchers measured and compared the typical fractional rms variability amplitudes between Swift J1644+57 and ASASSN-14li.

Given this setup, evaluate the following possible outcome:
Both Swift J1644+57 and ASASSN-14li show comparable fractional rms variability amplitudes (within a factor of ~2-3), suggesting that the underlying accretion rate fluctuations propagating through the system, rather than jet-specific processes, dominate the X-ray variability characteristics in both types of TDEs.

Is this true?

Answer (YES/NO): NO